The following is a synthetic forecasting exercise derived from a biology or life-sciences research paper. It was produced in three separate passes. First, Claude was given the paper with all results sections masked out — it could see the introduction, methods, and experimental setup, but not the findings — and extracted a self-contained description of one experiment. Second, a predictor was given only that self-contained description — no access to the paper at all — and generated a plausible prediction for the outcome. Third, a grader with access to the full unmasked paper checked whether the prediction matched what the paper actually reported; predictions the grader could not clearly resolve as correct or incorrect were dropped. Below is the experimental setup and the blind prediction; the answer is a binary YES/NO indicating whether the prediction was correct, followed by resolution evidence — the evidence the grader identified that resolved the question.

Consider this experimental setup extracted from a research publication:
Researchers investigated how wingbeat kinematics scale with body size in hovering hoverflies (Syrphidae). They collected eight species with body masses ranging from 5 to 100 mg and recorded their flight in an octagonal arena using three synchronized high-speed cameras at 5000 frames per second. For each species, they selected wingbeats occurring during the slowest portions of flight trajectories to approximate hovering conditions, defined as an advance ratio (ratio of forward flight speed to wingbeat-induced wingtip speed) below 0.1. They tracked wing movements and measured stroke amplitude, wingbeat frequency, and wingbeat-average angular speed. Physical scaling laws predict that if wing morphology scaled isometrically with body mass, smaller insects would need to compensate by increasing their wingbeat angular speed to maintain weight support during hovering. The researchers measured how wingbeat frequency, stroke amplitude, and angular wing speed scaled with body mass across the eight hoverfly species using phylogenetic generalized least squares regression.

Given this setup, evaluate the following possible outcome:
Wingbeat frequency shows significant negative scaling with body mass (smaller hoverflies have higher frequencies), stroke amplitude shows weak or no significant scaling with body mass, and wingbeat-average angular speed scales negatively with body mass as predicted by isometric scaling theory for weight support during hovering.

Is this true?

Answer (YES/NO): NO